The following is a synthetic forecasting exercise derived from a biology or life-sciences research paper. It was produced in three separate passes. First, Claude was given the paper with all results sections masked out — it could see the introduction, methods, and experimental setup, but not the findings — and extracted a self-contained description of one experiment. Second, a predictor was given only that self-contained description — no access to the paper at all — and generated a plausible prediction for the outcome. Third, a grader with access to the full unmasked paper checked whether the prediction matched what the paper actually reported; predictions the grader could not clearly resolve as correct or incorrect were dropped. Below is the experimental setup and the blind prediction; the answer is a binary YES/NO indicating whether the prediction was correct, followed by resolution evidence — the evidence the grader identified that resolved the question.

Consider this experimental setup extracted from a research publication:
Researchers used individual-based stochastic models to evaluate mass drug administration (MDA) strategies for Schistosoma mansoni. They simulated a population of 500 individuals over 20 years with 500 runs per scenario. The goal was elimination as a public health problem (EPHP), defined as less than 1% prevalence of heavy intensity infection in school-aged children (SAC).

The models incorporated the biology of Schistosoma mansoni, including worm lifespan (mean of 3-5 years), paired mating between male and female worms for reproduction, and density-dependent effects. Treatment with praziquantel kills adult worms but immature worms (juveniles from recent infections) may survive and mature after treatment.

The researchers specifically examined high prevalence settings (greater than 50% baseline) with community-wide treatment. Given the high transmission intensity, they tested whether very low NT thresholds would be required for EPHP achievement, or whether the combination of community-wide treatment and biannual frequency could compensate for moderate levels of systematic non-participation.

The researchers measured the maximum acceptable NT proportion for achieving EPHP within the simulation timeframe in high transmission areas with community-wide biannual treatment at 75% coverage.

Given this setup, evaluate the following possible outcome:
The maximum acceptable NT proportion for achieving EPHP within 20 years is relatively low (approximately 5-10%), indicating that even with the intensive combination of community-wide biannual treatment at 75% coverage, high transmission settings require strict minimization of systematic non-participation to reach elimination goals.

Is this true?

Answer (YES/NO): NO